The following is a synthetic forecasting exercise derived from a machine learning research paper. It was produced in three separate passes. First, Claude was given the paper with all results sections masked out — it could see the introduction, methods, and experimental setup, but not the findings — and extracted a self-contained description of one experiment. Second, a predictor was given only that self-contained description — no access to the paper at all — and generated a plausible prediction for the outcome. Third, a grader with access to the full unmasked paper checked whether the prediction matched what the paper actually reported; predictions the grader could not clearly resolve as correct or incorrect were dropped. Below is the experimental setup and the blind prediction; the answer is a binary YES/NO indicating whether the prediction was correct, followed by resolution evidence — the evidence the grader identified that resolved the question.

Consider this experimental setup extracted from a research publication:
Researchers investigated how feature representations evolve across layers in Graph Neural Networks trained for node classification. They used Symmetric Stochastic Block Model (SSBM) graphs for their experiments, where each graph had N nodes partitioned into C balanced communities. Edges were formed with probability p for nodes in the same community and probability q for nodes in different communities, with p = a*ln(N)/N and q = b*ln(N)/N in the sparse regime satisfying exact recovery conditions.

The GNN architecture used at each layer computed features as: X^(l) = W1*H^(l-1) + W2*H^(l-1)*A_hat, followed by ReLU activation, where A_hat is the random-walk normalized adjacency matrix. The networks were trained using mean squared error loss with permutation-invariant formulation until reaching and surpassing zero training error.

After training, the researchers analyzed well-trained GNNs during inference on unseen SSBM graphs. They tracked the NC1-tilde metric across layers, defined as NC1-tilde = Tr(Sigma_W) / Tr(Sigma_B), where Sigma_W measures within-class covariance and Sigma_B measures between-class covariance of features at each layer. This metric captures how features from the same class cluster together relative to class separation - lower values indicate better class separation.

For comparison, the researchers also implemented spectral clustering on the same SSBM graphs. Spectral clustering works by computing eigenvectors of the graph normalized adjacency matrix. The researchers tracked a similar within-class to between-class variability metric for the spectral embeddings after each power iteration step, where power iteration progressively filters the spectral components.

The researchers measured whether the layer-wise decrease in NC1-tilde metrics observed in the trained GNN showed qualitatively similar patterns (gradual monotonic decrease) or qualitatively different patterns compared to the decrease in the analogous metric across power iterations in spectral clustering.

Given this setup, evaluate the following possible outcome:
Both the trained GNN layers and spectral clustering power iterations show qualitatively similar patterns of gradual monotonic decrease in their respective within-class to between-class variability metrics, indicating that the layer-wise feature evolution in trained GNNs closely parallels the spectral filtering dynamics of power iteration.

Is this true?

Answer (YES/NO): NO